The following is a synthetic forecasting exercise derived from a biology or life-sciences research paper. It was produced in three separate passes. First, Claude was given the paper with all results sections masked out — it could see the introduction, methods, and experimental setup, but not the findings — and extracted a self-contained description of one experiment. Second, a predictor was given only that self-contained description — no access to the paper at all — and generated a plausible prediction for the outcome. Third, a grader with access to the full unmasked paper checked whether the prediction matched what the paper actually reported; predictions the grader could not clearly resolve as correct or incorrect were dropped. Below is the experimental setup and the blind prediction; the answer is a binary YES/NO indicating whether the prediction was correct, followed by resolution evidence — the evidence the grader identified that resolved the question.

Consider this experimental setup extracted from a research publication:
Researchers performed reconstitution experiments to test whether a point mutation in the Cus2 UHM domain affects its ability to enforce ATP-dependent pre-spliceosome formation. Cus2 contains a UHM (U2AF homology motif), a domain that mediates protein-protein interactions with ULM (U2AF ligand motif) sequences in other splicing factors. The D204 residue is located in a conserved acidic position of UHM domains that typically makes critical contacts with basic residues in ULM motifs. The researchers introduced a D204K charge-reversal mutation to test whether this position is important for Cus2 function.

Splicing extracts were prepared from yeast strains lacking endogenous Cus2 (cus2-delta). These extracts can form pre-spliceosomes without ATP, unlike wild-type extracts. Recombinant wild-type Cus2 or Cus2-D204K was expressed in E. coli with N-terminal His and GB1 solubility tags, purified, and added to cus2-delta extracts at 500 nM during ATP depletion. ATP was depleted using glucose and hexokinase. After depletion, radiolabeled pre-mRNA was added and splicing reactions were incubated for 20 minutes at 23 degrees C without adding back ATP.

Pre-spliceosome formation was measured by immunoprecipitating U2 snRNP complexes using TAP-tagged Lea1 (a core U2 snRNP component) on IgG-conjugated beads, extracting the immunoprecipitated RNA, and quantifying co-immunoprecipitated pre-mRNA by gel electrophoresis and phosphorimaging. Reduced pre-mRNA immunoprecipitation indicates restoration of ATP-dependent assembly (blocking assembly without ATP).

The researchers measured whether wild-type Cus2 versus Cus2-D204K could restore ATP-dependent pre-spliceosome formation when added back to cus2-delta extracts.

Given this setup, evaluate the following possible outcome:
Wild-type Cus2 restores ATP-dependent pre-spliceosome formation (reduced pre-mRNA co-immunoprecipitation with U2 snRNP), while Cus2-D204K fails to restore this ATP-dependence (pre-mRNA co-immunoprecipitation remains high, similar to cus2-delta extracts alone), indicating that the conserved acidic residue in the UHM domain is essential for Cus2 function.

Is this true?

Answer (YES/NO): NO